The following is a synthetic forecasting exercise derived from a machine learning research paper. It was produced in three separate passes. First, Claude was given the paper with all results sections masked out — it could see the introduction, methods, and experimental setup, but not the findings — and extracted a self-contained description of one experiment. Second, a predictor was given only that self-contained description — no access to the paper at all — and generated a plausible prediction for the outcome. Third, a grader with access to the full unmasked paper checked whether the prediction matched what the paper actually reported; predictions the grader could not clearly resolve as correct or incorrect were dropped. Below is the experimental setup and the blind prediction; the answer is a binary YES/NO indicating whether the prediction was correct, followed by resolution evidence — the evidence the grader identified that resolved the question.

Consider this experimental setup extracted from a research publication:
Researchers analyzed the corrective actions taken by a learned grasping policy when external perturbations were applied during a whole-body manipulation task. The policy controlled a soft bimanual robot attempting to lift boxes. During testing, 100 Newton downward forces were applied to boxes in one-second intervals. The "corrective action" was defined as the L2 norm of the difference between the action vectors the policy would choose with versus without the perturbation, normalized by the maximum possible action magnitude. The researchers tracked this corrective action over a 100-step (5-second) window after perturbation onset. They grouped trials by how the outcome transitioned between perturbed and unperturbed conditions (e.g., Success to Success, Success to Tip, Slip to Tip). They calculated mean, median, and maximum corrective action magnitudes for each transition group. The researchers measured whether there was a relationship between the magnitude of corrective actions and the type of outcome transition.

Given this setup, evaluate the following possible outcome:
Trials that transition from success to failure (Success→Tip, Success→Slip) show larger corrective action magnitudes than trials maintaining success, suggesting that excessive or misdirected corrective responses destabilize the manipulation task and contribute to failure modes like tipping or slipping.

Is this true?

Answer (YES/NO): NO